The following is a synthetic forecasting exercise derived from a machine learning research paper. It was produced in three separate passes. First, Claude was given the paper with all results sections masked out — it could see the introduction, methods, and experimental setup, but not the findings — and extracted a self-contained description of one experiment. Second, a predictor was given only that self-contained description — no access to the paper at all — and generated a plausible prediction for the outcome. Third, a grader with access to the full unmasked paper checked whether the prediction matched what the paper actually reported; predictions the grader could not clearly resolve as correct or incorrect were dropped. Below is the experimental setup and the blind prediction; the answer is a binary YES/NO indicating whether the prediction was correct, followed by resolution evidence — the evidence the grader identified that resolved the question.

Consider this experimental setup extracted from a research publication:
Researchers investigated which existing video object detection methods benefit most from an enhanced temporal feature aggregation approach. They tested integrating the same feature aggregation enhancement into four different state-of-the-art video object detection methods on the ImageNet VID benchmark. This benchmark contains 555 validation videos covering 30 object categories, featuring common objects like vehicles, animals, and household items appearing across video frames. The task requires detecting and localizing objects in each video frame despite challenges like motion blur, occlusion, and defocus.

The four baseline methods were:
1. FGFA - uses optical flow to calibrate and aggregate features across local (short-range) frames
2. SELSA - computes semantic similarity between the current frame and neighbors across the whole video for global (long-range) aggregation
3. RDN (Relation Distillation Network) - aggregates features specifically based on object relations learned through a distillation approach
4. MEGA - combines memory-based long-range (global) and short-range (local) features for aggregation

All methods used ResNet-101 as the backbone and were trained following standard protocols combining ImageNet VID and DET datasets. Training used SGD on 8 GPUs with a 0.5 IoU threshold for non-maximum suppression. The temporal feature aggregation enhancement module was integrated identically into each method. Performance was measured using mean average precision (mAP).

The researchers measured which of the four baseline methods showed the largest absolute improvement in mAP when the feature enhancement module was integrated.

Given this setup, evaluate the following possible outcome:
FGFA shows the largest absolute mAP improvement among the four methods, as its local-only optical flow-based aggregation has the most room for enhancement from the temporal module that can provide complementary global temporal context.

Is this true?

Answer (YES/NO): YES